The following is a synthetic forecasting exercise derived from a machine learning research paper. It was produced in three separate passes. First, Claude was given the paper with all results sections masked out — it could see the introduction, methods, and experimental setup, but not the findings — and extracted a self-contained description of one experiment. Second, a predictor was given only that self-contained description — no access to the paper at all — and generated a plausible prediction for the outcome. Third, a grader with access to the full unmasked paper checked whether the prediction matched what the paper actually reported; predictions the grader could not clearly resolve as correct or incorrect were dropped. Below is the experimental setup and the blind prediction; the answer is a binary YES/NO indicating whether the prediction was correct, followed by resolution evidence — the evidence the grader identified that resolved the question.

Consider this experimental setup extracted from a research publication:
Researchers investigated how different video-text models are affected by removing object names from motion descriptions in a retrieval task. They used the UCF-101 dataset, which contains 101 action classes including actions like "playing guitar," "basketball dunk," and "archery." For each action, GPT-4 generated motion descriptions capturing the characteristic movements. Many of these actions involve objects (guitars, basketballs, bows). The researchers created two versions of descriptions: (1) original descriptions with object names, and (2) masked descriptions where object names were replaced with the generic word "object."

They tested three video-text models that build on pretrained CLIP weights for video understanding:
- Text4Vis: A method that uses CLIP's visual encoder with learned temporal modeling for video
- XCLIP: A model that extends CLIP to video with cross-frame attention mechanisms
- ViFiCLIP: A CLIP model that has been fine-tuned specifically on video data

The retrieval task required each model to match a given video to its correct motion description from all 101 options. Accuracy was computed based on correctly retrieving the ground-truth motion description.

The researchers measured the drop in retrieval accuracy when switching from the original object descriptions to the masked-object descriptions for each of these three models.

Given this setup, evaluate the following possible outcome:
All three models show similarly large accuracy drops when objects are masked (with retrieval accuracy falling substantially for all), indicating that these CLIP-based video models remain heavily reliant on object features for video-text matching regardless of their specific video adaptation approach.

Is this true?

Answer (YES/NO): YES